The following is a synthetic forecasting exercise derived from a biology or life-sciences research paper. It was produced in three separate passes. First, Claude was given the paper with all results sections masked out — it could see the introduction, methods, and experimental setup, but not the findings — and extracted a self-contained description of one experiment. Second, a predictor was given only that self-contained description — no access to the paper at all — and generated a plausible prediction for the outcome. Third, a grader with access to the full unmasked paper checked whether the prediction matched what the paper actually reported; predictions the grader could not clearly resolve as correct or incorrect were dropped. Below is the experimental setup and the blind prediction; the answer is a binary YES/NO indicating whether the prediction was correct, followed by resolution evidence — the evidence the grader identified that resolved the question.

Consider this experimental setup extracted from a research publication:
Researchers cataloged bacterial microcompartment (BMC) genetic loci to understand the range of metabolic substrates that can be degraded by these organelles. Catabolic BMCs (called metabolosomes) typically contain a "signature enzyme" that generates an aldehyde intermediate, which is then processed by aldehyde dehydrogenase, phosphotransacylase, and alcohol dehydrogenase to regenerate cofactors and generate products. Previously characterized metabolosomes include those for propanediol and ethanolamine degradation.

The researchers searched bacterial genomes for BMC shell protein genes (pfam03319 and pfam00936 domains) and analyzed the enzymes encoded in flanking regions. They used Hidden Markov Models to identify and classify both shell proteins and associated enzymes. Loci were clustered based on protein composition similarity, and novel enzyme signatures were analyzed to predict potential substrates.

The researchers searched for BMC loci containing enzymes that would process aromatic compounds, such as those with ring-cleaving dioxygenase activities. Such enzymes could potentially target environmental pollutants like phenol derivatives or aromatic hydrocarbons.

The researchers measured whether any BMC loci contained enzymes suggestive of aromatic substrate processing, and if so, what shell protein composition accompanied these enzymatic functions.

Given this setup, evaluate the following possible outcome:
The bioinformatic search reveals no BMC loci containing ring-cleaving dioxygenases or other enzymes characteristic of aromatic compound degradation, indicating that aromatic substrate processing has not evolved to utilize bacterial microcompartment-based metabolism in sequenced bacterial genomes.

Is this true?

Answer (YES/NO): NO